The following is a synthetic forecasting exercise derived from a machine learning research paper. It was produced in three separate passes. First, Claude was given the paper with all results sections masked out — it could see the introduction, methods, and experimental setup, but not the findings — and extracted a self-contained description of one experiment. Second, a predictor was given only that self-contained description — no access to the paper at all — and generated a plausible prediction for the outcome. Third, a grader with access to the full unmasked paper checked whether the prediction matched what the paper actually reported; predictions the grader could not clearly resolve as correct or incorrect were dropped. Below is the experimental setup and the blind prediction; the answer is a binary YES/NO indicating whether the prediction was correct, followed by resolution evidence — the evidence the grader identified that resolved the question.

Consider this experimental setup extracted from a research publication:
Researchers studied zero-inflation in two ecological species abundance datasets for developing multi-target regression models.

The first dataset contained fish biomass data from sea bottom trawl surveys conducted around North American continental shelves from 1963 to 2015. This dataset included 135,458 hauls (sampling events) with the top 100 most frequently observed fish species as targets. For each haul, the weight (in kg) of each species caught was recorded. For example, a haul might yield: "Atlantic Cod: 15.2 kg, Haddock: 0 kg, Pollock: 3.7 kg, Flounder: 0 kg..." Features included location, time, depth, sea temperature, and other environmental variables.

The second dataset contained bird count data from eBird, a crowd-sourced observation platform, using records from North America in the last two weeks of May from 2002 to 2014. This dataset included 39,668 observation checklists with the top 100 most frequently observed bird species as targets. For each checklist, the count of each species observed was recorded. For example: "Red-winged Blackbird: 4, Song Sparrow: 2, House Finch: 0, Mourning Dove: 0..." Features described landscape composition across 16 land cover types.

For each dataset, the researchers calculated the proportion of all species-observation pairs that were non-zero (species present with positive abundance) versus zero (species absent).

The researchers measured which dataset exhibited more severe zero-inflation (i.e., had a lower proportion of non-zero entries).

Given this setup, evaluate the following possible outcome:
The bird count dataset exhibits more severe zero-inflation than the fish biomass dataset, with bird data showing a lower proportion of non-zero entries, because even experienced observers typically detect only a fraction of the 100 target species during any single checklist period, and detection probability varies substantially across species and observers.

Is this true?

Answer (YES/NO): NO